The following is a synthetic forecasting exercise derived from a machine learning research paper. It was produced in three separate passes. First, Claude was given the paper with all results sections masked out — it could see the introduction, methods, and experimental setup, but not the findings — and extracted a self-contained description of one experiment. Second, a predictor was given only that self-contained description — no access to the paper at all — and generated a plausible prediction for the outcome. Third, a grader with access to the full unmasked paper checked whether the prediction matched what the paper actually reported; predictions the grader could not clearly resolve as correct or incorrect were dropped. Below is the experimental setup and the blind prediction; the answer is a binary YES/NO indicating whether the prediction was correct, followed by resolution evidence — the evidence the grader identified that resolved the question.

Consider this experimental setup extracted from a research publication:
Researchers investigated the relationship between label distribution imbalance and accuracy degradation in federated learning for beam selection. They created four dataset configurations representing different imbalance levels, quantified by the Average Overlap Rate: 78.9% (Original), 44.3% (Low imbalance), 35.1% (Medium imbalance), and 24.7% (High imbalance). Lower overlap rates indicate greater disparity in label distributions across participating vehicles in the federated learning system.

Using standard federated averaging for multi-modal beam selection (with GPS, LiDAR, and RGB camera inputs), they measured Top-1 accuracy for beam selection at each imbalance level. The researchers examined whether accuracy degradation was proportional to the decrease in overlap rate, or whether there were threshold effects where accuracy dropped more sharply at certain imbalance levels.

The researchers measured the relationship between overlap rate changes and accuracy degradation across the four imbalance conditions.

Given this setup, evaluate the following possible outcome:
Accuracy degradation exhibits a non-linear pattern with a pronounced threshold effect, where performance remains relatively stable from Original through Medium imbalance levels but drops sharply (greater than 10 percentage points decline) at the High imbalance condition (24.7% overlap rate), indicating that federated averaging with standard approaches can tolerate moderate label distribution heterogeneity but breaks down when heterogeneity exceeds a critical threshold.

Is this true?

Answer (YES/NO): NO